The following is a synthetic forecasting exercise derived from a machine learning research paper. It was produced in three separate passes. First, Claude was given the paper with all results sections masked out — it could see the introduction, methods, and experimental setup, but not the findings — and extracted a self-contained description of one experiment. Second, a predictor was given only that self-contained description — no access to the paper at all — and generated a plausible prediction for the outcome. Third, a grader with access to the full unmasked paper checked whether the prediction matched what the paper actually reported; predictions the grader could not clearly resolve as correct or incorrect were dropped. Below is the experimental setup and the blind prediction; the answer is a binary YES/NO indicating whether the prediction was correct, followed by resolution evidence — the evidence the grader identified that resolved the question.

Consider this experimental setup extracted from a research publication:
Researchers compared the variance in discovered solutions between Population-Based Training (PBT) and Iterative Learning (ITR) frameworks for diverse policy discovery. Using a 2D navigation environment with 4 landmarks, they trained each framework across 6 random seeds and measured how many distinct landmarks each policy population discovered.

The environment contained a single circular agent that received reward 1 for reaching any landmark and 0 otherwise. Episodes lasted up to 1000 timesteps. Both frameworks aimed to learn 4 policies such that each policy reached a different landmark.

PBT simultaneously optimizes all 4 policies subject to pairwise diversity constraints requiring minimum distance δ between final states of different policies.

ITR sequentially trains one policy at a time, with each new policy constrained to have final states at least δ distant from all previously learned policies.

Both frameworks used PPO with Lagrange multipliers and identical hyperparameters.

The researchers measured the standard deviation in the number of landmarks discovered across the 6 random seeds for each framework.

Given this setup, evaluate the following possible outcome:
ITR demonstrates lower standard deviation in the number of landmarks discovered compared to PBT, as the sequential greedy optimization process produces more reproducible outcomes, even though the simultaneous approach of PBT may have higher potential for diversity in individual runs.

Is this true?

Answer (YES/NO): NO